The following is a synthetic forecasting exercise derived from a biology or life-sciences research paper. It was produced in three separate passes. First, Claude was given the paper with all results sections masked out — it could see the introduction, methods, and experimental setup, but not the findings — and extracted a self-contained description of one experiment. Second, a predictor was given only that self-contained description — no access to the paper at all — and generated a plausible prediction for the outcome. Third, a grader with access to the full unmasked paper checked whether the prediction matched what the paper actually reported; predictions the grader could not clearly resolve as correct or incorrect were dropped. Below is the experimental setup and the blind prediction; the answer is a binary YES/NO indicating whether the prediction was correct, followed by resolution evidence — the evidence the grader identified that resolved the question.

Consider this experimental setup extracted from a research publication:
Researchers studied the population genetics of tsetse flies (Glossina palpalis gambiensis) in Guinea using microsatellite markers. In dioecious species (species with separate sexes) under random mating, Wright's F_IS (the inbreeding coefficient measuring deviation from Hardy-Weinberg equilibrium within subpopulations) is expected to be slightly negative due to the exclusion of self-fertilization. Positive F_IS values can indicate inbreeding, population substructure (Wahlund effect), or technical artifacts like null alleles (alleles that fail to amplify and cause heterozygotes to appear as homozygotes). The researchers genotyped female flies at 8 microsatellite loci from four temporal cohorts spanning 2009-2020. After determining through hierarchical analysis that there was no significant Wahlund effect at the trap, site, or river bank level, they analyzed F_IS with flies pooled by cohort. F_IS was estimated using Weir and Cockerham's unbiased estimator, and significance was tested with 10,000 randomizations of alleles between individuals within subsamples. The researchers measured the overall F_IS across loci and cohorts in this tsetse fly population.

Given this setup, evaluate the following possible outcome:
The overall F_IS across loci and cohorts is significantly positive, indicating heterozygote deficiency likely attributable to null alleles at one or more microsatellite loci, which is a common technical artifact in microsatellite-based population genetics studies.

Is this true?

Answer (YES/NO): YES